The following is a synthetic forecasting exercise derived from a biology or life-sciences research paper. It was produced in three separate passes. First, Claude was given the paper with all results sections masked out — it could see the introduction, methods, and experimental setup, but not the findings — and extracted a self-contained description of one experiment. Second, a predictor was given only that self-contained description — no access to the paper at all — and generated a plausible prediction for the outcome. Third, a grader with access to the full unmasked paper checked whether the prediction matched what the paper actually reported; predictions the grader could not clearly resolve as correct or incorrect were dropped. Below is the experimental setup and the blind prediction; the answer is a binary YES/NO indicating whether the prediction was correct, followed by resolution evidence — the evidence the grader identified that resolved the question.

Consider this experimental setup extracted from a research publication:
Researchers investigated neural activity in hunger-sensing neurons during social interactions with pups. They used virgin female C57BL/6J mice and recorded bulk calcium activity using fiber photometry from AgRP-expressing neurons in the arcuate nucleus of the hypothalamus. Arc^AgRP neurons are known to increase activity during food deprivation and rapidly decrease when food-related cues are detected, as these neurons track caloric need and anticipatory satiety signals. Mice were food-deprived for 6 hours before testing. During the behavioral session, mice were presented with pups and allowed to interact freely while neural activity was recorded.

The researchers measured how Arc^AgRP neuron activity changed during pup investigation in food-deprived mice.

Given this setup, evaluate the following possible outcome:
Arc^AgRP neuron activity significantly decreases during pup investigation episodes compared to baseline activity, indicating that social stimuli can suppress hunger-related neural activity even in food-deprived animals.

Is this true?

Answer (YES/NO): NO